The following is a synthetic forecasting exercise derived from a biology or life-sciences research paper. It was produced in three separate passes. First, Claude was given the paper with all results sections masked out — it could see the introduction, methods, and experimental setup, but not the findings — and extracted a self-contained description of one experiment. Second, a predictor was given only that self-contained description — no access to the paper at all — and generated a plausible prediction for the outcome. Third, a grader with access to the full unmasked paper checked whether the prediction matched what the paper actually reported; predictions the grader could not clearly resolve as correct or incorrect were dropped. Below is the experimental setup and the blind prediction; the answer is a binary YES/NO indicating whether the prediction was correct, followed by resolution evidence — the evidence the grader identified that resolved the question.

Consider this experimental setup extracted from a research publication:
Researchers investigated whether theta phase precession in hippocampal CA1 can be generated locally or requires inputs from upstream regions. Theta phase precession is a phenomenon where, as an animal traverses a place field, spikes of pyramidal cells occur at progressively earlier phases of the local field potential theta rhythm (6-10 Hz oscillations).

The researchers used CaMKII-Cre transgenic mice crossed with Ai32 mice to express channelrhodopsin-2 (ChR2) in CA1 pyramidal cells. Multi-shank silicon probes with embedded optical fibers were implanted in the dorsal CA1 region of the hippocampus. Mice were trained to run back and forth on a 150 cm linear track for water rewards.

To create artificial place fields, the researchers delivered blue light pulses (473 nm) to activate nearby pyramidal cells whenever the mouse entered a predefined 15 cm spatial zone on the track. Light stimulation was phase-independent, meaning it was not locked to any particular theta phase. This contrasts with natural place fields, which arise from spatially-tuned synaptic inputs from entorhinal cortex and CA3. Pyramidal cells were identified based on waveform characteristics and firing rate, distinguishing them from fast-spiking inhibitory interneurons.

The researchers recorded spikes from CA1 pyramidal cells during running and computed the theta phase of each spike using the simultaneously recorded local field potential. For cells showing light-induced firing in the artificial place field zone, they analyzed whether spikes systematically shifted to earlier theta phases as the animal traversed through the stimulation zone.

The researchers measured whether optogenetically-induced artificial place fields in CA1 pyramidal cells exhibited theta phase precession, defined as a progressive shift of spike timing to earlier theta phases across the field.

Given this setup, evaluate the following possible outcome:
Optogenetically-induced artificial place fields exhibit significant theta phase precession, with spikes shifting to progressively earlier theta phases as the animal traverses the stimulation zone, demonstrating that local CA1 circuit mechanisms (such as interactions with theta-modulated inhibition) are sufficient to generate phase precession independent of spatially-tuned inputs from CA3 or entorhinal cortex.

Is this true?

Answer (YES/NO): NO